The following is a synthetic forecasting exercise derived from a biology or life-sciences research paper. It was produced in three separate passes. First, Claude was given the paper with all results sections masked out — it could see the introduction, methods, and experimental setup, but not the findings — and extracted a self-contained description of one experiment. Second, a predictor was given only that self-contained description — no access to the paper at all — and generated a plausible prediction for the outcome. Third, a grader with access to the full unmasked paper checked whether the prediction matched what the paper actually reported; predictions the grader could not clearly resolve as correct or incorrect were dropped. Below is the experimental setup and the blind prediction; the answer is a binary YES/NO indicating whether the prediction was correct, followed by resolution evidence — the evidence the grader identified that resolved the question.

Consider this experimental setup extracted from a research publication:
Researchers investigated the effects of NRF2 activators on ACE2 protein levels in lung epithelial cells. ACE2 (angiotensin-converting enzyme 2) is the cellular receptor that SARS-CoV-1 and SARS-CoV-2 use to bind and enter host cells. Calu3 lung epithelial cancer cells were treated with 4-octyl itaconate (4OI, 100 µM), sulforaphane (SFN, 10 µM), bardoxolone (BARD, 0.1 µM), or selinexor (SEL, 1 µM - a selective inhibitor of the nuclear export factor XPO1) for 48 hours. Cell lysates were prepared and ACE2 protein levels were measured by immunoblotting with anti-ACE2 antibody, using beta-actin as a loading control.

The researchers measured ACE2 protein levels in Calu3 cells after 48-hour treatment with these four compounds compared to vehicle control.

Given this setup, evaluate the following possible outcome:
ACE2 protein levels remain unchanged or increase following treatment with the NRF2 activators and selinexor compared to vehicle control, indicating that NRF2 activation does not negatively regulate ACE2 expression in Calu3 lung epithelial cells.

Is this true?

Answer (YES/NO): NO